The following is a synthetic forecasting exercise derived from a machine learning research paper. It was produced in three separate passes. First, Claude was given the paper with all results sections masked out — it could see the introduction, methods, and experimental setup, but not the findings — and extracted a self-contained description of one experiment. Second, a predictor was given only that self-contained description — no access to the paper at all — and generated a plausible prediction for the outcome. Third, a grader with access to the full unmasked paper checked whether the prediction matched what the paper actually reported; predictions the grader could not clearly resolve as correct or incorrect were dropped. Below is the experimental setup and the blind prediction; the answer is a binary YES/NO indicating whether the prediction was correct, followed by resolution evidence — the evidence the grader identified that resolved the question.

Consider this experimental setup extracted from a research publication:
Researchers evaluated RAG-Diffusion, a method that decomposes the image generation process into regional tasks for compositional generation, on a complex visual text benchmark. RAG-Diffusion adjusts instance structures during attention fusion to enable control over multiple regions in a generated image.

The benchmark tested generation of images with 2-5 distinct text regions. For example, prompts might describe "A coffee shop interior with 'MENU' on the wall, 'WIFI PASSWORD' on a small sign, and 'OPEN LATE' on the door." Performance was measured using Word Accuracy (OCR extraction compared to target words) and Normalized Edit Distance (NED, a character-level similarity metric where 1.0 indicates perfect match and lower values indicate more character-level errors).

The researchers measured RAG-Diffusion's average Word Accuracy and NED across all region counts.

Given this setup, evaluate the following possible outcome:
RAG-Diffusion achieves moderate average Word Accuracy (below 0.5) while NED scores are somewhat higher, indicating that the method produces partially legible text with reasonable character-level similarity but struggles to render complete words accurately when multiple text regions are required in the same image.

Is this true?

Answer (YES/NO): YES